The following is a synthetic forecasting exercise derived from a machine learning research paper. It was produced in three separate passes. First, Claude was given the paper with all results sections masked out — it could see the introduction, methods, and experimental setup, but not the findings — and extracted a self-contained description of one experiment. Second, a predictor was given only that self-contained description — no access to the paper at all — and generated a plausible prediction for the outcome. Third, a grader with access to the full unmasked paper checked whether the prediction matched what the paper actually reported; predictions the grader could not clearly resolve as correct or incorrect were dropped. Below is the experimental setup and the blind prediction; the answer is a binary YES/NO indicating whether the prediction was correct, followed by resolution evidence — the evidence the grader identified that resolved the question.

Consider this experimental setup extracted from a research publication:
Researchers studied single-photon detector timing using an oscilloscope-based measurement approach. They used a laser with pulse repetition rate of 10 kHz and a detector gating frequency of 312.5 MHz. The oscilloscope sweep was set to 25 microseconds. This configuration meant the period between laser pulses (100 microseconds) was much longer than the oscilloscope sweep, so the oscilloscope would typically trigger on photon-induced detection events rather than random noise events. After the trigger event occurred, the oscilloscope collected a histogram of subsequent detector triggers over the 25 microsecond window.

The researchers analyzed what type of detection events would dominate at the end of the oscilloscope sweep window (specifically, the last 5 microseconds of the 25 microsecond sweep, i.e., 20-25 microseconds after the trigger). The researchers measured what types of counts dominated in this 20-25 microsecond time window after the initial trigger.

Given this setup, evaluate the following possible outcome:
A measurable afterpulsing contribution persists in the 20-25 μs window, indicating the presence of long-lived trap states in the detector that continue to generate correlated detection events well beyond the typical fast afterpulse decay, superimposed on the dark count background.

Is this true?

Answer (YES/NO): NO